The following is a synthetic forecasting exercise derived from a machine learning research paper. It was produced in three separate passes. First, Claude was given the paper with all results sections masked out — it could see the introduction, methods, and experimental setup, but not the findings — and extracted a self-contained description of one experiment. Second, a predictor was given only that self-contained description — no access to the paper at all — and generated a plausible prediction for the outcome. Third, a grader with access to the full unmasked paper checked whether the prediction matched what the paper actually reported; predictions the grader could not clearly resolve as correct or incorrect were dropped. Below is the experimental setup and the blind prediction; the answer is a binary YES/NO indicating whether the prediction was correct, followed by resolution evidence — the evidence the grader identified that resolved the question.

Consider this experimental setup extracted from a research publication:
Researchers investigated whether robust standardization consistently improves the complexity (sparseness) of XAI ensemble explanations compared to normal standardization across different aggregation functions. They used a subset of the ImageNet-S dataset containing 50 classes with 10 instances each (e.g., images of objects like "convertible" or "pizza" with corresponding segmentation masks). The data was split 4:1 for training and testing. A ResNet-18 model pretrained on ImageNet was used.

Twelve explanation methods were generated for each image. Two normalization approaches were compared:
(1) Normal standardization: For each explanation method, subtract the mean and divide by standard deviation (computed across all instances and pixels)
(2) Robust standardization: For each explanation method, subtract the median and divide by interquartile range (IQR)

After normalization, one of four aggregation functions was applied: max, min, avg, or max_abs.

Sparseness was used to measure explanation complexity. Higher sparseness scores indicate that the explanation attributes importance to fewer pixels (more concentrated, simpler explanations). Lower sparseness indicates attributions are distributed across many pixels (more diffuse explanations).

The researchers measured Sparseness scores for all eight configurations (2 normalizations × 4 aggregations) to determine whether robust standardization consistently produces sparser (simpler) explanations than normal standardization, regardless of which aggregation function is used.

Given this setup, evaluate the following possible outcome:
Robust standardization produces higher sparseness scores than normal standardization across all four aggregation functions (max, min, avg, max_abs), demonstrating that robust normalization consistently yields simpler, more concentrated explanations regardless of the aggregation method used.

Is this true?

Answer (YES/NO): YES